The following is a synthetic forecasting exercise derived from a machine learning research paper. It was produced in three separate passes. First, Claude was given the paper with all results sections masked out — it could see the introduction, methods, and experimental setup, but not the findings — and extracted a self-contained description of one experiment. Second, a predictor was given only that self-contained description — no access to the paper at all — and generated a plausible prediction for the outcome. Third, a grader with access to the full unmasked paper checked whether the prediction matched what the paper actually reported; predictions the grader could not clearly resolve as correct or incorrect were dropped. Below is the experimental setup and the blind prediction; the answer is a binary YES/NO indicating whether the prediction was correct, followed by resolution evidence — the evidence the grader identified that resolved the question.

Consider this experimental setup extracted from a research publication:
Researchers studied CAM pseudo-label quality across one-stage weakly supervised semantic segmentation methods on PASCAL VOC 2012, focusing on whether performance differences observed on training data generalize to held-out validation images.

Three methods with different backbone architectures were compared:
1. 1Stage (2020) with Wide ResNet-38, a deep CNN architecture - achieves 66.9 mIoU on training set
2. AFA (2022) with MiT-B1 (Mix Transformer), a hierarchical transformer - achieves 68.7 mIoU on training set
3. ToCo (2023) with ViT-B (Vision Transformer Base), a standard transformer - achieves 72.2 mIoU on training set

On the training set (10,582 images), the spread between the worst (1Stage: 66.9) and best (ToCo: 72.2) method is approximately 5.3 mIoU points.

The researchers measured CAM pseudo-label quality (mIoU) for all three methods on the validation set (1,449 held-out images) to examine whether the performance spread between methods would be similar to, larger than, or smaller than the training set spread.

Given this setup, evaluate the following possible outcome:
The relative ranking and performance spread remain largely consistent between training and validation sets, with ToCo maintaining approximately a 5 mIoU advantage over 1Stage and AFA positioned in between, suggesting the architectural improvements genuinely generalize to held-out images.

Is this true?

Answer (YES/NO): YES